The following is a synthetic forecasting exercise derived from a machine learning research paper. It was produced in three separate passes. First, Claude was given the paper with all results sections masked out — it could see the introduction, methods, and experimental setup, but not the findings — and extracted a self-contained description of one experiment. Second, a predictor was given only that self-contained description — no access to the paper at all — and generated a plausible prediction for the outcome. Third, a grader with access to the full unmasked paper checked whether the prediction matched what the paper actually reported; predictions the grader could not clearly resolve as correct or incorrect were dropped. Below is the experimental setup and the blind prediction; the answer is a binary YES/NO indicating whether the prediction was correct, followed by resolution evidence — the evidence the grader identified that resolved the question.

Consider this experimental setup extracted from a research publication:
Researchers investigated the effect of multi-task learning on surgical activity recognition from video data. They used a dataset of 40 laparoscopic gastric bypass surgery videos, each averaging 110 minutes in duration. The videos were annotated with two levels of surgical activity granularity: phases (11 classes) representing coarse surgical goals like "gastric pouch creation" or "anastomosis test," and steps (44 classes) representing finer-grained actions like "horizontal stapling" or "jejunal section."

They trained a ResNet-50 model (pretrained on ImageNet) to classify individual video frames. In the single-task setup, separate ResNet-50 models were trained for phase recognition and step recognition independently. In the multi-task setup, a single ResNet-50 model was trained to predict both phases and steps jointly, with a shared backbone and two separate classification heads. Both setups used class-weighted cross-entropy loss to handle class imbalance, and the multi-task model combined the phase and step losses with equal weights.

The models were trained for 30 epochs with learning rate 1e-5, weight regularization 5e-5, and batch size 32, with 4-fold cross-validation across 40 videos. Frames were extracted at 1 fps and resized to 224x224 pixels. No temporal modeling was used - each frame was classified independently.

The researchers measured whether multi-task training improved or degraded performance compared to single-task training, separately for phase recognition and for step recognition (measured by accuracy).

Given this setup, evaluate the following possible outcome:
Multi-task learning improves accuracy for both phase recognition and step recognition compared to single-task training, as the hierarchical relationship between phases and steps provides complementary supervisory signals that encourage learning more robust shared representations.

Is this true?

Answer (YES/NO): NO